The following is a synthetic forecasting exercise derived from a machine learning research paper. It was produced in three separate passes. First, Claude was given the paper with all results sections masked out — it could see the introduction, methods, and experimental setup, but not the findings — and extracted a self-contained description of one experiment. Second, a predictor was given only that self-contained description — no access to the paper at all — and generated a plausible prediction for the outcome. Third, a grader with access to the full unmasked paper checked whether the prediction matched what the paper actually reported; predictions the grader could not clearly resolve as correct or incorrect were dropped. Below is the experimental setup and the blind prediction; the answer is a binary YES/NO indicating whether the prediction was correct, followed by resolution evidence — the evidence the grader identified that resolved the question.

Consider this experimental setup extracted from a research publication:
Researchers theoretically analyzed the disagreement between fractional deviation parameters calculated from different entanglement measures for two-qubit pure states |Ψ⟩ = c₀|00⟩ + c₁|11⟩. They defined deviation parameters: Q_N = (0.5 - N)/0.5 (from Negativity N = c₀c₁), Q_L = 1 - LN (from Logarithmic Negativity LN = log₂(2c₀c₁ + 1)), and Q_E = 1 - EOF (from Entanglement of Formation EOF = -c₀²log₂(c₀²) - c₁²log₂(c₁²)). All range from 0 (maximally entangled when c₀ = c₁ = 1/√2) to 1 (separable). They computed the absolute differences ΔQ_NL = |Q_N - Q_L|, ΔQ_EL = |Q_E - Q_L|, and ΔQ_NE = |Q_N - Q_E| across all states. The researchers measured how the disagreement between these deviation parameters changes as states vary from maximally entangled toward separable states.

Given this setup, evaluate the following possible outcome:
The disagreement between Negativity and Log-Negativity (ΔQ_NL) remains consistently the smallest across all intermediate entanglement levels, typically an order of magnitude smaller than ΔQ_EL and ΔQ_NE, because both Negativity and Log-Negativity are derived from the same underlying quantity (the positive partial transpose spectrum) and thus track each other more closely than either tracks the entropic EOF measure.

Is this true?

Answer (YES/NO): NO